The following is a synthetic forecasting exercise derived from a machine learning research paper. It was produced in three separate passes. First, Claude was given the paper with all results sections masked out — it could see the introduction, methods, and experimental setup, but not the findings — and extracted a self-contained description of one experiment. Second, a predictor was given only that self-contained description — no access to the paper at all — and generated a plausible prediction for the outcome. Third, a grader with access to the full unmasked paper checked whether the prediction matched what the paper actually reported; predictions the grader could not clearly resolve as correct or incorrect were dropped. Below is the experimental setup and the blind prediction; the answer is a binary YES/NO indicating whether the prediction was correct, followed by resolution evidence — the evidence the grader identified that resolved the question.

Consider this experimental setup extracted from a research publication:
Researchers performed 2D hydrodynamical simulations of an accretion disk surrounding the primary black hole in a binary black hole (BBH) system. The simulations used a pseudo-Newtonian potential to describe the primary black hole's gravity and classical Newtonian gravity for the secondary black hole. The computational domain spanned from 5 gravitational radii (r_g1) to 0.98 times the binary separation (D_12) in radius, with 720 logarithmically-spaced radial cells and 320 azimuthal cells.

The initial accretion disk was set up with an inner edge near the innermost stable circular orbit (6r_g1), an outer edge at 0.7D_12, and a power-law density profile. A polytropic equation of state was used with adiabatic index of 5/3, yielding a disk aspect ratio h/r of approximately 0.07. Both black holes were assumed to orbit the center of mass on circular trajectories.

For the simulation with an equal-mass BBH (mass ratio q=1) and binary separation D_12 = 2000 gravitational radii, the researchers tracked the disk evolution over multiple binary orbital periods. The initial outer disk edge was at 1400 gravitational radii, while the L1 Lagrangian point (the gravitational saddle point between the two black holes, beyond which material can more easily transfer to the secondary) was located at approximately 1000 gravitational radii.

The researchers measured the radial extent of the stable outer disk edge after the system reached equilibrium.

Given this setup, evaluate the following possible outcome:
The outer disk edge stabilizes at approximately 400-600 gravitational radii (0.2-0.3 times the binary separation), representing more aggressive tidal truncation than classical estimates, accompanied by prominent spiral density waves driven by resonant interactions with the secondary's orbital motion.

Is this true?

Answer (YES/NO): NO